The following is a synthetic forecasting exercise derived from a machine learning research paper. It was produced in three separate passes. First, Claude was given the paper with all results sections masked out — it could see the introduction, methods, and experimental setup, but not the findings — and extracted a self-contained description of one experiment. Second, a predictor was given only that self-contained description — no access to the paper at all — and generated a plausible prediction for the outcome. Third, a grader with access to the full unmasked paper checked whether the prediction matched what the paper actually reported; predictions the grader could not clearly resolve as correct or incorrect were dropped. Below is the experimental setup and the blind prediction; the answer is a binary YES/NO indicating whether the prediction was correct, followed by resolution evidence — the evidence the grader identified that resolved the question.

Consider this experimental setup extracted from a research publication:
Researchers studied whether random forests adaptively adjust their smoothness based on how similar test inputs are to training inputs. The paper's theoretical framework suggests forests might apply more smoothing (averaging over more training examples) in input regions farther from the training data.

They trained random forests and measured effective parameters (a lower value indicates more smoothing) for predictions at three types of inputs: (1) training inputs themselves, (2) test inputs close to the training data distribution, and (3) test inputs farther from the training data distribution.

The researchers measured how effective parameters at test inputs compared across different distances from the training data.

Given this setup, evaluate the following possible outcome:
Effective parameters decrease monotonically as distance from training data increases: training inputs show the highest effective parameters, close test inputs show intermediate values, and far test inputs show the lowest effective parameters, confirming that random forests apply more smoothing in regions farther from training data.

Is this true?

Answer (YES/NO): YES